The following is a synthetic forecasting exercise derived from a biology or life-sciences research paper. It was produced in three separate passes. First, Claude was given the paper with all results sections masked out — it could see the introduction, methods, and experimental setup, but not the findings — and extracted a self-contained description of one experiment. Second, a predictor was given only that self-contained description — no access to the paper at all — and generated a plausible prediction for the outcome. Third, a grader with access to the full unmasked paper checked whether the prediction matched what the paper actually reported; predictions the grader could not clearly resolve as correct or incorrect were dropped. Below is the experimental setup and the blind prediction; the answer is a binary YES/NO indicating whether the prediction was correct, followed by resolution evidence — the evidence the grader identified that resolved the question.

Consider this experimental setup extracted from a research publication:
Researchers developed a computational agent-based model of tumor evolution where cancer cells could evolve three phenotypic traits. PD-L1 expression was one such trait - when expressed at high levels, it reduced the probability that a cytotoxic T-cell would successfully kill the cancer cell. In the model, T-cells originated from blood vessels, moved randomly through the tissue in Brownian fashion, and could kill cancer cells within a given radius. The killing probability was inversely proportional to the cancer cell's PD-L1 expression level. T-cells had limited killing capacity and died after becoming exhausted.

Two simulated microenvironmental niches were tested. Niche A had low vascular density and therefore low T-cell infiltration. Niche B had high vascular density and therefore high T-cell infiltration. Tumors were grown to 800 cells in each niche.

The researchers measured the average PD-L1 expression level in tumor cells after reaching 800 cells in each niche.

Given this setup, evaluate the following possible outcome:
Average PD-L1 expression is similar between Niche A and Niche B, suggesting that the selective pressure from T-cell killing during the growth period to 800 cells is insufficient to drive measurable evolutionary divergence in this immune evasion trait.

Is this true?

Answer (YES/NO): NO